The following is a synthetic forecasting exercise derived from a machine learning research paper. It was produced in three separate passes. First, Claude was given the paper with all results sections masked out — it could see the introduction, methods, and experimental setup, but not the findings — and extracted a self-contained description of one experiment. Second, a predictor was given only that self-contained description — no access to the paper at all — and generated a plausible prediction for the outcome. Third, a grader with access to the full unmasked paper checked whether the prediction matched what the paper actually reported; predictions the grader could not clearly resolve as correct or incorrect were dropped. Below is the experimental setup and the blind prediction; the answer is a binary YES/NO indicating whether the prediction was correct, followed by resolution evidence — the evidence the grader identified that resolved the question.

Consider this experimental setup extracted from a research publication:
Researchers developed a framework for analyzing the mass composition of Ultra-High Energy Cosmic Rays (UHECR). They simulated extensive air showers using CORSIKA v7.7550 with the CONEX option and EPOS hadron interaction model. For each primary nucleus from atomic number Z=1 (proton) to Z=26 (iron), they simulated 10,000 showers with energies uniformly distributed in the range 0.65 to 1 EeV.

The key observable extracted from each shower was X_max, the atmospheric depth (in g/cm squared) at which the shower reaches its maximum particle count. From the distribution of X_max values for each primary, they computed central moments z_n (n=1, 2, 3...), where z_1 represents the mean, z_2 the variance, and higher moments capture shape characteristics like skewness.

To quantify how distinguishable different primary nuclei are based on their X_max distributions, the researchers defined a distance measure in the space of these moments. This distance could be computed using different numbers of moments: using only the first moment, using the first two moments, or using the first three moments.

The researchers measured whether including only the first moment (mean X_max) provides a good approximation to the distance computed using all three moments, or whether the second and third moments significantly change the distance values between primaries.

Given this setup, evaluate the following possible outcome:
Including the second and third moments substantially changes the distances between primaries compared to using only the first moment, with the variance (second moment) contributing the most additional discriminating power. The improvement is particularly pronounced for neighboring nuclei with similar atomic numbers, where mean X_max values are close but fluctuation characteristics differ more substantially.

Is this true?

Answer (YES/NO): NO